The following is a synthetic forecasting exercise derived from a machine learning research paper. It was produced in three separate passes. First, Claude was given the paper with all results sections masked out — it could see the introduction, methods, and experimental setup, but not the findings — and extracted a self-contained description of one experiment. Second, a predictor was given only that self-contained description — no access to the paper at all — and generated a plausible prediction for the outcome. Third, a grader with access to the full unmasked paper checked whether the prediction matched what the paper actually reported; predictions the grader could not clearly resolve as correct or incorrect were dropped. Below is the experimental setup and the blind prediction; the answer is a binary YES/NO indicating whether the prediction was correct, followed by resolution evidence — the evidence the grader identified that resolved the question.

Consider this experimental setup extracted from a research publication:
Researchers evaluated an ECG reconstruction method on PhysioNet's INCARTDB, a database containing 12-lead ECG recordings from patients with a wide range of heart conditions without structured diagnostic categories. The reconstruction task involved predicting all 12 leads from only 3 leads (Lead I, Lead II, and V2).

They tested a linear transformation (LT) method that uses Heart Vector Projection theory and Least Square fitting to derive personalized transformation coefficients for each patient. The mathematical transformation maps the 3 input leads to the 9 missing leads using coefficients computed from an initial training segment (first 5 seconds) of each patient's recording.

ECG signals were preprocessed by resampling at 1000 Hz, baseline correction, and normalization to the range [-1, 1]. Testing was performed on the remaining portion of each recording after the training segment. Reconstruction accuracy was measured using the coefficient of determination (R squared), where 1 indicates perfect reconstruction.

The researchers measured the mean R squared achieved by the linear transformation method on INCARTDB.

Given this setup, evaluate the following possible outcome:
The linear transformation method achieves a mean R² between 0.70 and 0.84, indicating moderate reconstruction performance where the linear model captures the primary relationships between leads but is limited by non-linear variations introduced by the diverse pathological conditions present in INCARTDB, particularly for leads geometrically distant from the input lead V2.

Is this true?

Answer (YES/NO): YES